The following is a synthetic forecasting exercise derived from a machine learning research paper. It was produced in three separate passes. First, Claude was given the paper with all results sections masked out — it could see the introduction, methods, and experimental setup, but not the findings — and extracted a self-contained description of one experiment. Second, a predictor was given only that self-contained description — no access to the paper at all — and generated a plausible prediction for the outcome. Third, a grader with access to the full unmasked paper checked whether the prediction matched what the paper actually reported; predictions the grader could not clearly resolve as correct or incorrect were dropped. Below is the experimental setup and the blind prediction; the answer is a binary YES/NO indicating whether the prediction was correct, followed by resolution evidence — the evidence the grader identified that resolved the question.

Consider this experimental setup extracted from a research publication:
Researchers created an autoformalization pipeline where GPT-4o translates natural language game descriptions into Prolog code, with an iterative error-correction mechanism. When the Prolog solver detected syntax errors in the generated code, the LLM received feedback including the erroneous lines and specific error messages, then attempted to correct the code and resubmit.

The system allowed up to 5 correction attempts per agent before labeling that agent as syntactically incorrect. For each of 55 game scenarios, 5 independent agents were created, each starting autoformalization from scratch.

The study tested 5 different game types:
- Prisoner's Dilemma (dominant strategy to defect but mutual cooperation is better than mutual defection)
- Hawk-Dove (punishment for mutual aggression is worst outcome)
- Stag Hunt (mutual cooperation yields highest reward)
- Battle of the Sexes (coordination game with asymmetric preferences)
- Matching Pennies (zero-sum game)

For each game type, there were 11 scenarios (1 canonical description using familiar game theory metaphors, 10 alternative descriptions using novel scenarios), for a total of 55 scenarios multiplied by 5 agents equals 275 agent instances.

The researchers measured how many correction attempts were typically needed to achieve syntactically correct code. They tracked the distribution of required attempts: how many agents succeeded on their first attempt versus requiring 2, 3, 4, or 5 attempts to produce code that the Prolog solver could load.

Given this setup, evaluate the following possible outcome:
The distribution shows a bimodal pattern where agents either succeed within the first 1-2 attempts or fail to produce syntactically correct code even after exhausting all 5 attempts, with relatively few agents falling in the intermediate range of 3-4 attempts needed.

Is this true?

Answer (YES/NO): YES